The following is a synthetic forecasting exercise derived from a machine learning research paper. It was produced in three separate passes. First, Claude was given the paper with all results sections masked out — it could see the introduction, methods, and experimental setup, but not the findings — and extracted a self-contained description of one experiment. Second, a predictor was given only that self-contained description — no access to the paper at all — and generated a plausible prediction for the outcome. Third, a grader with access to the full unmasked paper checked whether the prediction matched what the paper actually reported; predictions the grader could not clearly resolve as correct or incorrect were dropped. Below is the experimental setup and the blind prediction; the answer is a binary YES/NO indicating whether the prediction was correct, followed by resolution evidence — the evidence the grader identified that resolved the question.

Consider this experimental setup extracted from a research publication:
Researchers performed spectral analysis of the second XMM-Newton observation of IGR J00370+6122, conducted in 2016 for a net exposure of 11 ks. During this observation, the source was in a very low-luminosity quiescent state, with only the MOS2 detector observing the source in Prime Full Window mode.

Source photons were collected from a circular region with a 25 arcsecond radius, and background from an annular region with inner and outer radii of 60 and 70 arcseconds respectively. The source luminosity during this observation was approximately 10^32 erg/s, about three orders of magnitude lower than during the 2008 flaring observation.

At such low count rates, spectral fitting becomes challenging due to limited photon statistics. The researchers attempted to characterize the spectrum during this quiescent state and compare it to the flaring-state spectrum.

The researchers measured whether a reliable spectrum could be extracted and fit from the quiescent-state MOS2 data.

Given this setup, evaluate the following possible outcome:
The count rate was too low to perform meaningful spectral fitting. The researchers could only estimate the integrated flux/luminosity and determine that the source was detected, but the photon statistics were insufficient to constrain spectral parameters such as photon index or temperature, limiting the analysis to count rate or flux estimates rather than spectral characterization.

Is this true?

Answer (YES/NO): YES